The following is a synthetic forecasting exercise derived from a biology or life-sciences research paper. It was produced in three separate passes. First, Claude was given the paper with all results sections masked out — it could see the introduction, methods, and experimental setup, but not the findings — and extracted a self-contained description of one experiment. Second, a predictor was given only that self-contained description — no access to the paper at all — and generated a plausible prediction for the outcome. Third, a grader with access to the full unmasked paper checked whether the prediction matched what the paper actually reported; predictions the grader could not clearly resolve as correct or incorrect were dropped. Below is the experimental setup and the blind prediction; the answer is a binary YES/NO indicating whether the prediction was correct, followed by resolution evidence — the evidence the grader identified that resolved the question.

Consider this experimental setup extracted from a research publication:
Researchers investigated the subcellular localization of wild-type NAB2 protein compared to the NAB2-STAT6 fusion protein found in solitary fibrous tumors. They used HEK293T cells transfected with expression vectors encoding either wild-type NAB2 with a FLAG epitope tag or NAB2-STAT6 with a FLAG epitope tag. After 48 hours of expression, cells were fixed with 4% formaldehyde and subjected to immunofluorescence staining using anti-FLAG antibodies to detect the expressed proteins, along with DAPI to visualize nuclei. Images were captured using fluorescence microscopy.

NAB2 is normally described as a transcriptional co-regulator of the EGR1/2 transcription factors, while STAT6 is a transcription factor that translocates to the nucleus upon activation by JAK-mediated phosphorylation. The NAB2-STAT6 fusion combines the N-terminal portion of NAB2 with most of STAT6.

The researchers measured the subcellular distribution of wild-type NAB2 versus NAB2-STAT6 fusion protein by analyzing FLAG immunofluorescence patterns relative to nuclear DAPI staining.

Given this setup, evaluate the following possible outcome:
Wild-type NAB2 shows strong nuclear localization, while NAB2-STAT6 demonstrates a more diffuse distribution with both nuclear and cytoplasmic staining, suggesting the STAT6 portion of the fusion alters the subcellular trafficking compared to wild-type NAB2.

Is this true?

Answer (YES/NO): NO